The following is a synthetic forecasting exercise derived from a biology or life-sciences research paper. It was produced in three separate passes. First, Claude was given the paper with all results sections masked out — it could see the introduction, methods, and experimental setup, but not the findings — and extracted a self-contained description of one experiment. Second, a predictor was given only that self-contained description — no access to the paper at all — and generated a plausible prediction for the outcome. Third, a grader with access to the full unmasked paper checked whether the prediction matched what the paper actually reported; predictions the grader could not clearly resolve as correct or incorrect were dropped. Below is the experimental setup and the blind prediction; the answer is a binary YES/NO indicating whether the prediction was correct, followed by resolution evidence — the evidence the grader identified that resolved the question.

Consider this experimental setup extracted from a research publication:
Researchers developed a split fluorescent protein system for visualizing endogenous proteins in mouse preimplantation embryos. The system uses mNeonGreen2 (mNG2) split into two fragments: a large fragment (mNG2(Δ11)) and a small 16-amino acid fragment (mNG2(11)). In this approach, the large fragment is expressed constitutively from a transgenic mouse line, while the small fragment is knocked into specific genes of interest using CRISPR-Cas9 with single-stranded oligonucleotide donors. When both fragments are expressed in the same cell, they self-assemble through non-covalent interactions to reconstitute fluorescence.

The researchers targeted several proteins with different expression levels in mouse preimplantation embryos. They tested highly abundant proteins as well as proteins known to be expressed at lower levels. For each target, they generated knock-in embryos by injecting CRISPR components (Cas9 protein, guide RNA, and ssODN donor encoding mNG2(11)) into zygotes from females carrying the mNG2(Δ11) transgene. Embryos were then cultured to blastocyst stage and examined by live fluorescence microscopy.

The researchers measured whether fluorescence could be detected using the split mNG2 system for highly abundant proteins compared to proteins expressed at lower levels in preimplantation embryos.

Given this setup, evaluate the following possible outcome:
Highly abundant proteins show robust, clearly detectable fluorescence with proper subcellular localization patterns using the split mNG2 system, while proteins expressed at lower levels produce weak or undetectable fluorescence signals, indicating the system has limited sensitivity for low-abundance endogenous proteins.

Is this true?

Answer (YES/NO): YES